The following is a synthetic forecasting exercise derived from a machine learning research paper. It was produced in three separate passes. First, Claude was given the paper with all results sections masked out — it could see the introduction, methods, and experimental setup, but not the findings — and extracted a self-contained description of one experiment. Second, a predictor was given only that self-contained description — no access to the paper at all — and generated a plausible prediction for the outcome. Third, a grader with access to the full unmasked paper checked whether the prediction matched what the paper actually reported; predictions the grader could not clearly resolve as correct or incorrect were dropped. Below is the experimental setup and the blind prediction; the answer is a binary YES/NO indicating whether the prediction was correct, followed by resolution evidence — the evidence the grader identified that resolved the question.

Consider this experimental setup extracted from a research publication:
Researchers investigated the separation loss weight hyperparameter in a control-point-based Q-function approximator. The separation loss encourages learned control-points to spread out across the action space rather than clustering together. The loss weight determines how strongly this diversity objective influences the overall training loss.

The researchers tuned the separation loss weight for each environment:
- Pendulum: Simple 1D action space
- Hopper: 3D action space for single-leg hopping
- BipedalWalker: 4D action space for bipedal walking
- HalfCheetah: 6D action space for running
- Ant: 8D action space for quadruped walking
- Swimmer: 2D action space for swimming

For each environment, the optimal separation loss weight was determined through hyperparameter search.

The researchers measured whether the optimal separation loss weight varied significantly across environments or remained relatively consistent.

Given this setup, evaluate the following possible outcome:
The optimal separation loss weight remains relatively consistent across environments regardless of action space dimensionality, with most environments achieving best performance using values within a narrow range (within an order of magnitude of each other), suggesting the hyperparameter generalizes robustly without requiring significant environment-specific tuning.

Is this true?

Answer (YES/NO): NO